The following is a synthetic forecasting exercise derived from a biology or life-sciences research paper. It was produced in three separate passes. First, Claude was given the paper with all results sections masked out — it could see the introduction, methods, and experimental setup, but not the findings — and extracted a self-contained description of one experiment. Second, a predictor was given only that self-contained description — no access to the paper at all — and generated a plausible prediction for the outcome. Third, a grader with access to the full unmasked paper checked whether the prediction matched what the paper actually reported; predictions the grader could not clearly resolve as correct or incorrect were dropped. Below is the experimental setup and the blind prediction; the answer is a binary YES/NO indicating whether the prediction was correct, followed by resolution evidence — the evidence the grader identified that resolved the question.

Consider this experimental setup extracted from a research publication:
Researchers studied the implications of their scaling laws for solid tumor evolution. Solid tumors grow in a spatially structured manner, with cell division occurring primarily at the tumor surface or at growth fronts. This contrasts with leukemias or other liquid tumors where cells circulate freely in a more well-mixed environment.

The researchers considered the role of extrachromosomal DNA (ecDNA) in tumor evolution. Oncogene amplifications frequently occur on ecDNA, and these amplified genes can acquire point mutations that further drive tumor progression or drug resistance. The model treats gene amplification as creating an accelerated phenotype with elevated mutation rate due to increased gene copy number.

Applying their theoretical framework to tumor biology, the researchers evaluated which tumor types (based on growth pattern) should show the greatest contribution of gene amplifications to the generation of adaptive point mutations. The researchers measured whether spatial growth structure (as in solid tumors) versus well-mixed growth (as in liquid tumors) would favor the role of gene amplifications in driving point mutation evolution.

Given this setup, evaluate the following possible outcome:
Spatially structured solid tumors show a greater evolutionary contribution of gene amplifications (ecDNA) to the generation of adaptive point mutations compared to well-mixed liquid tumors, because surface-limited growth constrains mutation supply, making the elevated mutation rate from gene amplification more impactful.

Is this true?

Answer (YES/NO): YES